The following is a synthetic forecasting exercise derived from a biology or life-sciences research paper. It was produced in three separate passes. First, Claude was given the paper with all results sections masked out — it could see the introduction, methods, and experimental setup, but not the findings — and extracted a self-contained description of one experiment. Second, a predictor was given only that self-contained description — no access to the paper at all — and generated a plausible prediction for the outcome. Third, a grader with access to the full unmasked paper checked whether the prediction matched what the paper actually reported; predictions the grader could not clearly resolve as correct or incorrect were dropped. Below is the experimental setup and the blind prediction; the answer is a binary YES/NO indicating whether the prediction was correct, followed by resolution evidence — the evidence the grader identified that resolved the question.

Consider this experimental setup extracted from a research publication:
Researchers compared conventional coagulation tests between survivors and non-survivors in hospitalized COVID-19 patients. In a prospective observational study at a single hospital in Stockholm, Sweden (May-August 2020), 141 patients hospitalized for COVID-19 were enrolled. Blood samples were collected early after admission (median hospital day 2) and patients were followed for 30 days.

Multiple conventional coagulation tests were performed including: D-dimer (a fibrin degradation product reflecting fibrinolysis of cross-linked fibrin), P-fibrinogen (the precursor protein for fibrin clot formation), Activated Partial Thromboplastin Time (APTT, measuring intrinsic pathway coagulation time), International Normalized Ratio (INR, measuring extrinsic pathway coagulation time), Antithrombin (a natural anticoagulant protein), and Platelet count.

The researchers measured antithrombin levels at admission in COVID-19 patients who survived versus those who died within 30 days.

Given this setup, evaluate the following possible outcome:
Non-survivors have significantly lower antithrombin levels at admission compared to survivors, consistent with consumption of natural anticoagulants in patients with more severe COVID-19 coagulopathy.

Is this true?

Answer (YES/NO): NO